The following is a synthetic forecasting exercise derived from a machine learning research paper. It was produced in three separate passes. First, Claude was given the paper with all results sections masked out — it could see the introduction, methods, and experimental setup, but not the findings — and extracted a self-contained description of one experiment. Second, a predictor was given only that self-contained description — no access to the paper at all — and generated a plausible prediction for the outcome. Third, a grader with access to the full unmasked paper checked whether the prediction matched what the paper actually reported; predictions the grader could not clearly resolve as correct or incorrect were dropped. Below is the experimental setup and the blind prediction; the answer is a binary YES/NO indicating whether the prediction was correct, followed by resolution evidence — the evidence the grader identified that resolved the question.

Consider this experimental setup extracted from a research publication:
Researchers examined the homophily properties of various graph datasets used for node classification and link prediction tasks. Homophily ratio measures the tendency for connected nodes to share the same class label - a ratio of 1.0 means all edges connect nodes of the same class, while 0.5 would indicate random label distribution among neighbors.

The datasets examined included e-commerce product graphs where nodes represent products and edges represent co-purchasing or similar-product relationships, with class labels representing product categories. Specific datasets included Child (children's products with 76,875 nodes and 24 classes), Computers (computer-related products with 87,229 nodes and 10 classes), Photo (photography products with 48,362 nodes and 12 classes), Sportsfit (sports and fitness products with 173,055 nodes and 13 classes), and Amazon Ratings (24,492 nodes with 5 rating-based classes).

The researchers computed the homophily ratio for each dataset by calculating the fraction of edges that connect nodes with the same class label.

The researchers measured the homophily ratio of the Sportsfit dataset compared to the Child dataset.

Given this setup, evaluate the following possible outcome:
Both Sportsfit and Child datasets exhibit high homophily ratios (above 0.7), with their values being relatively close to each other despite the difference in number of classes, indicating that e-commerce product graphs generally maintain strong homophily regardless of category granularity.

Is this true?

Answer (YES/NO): NO